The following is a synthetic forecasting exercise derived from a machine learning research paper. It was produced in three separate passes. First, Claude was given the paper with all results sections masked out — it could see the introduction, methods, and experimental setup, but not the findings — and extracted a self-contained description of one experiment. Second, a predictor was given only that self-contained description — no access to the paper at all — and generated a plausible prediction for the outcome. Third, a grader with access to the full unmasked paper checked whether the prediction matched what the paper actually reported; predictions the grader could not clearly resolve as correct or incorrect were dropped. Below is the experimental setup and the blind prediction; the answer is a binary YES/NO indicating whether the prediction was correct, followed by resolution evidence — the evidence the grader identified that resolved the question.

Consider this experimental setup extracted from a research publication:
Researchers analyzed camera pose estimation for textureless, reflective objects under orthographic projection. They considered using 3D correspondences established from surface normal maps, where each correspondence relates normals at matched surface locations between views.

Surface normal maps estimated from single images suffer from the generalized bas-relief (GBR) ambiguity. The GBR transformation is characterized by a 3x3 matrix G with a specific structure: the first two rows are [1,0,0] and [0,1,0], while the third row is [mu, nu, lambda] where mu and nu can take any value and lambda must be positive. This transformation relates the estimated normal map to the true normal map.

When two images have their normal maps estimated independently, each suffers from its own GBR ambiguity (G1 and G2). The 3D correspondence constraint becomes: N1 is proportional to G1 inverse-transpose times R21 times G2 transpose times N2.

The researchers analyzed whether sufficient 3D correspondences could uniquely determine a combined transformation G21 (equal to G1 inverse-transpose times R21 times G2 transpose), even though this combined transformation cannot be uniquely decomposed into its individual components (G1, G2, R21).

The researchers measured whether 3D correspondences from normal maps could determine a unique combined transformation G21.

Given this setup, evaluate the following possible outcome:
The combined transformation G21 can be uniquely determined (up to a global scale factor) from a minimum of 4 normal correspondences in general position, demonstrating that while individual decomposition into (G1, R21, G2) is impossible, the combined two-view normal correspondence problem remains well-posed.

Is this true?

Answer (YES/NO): YES